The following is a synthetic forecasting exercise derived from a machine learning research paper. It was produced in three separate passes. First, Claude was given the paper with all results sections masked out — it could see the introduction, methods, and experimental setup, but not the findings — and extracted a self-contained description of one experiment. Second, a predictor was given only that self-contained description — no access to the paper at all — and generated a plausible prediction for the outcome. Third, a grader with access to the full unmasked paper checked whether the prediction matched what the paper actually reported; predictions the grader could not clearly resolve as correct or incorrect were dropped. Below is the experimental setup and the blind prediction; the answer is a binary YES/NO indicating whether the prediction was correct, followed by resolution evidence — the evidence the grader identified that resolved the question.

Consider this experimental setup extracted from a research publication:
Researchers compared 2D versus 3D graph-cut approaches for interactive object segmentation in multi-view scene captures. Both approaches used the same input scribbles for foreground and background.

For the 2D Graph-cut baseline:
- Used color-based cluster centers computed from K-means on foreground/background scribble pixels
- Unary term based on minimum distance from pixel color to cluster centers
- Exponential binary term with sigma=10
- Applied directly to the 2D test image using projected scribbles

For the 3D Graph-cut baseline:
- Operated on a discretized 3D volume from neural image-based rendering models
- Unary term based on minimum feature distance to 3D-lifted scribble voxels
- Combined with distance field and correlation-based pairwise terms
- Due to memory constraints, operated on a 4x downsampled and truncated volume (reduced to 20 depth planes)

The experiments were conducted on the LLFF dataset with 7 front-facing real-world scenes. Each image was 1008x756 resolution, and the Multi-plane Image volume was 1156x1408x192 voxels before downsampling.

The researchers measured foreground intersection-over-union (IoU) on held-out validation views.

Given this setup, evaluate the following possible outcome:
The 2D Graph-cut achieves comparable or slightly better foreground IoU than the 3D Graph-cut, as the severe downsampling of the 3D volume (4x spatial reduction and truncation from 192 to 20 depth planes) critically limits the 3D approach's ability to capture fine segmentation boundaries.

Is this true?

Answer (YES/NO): NO